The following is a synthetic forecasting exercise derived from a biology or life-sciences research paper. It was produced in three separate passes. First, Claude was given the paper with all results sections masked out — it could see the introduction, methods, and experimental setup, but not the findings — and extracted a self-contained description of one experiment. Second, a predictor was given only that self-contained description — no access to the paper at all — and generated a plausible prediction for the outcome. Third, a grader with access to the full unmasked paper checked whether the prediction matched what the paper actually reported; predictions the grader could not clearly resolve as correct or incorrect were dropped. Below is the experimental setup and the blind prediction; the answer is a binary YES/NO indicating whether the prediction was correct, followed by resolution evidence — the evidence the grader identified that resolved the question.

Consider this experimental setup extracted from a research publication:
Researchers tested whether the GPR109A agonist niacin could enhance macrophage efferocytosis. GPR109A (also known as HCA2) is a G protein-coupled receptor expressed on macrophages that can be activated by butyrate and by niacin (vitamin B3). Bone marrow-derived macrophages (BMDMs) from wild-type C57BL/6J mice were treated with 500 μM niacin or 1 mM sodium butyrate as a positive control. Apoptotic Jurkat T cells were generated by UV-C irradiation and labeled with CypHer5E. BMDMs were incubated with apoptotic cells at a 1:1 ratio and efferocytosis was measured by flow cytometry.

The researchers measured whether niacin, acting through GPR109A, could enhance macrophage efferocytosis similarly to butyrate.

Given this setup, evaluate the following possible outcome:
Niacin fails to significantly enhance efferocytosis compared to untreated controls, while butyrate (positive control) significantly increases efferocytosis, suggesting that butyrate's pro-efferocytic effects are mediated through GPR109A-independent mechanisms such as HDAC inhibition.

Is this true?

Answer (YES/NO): YES